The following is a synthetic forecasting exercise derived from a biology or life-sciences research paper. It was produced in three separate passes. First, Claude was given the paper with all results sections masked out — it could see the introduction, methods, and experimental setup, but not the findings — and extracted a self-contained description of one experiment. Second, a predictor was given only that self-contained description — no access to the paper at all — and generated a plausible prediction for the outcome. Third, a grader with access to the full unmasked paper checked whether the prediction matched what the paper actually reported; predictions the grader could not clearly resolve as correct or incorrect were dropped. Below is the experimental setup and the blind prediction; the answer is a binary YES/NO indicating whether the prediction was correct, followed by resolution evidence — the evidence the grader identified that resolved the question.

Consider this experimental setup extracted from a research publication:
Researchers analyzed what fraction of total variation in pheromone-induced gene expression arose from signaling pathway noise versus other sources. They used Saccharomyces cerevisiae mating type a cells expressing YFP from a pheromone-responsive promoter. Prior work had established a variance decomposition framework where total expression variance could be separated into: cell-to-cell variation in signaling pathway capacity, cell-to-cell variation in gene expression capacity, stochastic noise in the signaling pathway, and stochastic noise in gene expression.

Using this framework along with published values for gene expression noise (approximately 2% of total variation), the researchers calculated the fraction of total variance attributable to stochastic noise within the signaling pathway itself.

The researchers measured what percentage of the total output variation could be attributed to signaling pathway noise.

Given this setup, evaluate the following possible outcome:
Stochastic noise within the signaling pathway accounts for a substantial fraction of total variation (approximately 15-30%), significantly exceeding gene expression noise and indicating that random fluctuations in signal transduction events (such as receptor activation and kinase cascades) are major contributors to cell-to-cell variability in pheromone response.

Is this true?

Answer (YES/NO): NO